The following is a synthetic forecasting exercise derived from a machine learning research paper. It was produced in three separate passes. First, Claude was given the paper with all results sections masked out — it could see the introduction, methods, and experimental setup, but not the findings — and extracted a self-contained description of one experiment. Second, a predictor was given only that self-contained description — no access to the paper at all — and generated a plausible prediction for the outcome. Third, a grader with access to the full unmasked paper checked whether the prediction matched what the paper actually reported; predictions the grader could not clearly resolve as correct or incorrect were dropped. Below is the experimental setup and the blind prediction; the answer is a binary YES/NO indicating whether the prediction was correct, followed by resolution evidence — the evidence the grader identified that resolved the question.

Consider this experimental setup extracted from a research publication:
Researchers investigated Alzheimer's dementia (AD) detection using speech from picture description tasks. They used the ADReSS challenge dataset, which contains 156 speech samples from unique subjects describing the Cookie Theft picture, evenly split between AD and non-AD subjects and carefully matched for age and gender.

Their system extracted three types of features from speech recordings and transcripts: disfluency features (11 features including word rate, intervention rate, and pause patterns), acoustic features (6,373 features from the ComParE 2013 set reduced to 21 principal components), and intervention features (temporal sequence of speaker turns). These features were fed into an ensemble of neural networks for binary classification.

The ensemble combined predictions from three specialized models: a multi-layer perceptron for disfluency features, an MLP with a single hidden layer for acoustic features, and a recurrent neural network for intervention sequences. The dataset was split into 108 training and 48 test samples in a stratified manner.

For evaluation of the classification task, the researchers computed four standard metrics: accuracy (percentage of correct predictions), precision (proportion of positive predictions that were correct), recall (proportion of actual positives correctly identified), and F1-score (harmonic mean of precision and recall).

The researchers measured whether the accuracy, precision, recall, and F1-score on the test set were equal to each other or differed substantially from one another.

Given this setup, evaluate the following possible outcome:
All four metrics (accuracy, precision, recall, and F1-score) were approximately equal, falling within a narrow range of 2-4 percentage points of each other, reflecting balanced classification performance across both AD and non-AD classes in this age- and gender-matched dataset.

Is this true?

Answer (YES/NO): YES